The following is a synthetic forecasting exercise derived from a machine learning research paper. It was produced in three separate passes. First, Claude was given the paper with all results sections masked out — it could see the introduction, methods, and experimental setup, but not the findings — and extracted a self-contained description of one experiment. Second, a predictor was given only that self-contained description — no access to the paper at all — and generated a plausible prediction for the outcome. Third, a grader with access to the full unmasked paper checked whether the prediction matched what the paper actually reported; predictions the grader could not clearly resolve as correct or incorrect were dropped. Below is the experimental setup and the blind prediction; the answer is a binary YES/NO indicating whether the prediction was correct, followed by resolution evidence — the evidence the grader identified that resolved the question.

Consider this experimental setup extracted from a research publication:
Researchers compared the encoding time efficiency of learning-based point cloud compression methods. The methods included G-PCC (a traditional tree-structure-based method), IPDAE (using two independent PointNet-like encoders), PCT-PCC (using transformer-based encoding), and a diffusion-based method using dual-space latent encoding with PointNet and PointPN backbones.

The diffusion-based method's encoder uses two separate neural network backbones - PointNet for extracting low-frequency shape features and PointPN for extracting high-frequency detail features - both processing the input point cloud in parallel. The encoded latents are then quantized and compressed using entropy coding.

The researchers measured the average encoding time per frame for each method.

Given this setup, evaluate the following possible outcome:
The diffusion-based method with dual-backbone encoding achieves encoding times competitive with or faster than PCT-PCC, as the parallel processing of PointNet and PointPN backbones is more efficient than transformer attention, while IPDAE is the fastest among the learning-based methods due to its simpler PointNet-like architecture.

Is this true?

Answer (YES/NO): NO